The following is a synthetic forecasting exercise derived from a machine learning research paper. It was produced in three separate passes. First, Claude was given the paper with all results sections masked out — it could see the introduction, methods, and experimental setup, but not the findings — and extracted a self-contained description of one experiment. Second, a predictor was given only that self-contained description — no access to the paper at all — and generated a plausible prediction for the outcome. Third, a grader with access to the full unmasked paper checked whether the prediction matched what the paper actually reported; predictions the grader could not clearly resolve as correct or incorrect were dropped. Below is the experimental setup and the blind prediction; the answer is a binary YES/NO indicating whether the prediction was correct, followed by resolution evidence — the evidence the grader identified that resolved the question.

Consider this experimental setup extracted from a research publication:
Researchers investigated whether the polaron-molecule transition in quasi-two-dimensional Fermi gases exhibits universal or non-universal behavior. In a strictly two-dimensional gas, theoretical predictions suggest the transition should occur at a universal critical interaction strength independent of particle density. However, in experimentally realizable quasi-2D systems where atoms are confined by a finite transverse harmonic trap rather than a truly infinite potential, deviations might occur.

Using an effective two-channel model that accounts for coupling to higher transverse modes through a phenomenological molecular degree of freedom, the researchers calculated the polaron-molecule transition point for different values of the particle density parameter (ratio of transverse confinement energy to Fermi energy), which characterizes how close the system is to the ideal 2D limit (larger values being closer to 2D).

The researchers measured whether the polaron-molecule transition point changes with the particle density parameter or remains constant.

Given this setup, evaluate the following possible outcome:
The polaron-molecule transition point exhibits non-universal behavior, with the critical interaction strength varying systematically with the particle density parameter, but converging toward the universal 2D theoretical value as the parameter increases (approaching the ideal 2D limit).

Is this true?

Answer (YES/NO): NO